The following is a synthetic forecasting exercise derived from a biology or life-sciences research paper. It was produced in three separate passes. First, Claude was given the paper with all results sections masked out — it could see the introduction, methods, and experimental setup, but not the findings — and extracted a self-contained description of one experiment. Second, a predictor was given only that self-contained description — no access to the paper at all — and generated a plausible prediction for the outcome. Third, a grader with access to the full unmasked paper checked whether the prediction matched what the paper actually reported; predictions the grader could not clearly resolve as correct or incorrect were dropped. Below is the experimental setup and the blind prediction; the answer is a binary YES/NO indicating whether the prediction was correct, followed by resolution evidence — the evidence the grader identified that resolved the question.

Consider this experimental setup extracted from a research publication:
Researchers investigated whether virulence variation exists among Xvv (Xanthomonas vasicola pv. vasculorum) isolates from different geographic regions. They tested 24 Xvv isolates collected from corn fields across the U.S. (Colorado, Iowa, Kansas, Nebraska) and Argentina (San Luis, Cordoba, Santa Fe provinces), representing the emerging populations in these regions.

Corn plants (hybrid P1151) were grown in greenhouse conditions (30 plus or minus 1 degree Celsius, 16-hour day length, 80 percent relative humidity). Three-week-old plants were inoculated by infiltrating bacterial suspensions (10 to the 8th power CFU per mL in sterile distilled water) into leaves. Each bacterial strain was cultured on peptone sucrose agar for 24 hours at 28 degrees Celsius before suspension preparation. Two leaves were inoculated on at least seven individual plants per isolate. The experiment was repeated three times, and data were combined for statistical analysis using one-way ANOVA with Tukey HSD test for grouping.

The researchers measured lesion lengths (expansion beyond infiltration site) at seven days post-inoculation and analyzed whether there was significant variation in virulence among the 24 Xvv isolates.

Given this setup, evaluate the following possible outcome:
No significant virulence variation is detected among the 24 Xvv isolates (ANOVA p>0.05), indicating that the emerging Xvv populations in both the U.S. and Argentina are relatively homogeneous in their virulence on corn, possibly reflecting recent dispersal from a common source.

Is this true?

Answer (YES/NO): NO